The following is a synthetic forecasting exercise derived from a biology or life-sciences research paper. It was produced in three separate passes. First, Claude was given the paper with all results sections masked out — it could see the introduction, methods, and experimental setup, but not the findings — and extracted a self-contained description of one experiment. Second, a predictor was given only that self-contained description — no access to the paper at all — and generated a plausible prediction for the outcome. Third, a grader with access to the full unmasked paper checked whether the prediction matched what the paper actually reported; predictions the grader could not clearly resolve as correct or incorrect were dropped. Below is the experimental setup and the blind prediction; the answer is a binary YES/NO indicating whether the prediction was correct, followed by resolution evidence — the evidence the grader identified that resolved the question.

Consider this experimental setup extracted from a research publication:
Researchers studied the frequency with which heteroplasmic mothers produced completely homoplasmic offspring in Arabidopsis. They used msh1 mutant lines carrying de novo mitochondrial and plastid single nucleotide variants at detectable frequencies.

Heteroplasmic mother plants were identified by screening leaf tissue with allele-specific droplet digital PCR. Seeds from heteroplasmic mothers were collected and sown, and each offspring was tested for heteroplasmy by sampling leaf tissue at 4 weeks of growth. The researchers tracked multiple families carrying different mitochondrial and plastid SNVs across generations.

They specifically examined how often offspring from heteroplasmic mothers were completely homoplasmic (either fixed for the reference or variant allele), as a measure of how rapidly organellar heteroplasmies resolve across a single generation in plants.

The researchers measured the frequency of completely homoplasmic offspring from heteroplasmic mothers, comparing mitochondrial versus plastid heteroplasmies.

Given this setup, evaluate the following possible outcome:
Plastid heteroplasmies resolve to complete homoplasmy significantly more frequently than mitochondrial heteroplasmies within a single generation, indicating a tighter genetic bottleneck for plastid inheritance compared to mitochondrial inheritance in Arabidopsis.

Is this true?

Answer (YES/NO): YES